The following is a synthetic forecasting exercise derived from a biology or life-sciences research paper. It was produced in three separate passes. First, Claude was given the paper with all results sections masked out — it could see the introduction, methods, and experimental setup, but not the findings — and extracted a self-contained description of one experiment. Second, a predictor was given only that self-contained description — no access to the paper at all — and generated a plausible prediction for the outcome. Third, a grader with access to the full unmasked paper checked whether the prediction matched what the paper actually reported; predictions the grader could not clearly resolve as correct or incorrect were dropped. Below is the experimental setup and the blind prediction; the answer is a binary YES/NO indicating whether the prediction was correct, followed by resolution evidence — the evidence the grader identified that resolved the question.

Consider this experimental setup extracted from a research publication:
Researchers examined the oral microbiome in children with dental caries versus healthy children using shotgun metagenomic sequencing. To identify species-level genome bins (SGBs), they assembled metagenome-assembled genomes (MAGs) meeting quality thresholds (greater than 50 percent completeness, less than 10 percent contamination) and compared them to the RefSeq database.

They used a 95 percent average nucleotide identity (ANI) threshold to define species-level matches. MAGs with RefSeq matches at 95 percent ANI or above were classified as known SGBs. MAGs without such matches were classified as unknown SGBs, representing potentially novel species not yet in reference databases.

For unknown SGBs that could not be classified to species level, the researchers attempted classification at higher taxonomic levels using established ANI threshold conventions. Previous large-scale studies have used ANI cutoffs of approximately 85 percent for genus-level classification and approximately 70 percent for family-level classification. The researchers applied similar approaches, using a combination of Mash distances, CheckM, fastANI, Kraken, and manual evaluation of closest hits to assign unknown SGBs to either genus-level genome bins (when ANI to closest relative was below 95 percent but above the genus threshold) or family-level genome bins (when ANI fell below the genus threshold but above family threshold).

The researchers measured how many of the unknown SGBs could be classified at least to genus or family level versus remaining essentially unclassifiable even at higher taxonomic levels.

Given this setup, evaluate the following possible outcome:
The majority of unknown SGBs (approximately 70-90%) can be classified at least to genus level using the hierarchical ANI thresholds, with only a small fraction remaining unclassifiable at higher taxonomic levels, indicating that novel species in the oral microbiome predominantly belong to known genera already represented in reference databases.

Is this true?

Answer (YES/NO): NO